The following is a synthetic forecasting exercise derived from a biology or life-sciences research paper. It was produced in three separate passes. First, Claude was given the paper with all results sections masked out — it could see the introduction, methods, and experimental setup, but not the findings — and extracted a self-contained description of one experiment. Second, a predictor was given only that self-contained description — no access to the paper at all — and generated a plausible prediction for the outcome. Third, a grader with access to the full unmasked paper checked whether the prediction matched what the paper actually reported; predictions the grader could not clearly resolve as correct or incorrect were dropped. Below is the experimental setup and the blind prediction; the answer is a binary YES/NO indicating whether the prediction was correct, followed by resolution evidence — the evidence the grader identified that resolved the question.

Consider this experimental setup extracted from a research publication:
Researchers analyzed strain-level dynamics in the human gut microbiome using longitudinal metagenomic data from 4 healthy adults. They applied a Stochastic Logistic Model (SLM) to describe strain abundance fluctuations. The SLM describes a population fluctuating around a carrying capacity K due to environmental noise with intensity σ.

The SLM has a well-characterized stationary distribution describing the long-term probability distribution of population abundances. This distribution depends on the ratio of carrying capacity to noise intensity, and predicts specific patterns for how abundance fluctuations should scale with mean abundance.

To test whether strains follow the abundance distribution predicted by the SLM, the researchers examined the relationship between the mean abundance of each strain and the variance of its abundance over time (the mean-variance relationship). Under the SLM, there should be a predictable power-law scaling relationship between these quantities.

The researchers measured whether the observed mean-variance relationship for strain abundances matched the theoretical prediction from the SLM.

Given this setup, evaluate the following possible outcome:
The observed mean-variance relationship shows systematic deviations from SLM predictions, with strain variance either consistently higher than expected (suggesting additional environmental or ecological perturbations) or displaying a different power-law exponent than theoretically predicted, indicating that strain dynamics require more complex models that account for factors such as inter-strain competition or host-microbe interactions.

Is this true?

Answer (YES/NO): NO